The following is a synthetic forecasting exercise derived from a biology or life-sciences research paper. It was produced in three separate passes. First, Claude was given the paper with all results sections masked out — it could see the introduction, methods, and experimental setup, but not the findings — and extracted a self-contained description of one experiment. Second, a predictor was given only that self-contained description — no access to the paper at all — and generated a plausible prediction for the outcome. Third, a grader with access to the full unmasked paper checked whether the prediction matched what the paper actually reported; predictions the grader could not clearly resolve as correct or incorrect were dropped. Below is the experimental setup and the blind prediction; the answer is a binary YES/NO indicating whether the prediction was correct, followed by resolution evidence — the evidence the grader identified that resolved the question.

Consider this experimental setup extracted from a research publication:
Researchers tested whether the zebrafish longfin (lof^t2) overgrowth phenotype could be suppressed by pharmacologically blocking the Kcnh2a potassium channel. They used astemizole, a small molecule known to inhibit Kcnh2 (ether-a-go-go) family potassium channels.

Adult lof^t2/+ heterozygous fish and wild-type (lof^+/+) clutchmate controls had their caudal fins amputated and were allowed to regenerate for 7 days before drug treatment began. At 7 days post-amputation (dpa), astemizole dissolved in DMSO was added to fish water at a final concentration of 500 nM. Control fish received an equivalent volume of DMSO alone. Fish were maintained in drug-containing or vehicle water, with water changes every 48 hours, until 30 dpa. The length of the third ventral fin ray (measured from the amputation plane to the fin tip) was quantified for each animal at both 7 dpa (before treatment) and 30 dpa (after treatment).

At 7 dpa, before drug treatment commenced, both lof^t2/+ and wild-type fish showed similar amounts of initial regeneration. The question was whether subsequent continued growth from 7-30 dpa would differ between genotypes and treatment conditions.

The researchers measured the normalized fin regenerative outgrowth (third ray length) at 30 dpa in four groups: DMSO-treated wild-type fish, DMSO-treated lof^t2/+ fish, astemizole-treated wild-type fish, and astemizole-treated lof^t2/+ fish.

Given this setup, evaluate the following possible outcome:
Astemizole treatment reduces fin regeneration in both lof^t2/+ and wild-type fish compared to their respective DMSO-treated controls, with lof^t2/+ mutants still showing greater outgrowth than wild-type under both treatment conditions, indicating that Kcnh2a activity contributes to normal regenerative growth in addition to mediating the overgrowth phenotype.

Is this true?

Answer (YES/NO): NO